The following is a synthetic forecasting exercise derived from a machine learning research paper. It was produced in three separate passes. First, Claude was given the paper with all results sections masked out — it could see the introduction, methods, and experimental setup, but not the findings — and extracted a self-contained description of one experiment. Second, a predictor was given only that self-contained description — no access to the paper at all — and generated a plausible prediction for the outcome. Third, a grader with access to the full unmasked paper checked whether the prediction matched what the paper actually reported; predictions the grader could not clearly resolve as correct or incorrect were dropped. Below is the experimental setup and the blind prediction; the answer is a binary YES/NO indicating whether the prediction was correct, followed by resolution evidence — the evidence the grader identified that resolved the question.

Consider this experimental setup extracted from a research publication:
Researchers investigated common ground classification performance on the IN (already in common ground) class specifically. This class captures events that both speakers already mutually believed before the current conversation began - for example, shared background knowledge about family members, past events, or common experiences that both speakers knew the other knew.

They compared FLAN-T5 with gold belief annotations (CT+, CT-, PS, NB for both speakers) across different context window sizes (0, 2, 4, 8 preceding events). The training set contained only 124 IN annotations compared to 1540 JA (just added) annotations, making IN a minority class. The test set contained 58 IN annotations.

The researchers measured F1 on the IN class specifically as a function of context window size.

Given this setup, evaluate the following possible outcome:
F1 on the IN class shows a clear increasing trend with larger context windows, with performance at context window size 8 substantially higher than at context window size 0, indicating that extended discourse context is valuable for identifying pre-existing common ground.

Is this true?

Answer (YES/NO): NO